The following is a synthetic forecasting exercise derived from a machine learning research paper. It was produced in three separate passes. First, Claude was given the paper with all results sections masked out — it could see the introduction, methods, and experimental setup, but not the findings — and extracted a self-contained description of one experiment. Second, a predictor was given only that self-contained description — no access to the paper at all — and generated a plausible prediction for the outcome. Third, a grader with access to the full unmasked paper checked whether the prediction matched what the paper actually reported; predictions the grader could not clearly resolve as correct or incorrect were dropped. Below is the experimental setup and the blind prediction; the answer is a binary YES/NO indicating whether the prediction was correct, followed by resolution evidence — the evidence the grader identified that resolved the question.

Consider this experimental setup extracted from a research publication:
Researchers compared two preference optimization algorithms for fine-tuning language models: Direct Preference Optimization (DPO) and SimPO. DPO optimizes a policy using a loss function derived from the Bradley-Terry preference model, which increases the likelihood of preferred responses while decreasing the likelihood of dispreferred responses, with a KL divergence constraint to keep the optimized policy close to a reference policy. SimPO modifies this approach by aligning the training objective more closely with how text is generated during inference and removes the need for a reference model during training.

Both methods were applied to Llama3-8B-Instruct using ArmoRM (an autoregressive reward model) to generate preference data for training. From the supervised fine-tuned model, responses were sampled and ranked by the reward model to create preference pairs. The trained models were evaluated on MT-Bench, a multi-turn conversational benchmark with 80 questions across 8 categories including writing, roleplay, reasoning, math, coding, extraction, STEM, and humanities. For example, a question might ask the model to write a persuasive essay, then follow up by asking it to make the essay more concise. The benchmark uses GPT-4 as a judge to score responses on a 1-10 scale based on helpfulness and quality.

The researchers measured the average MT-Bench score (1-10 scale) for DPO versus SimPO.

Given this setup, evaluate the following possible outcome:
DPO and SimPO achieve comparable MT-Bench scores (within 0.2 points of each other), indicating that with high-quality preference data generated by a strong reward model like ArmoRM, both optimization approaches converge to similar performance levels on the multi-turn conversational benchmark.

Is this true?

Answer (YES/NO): NO